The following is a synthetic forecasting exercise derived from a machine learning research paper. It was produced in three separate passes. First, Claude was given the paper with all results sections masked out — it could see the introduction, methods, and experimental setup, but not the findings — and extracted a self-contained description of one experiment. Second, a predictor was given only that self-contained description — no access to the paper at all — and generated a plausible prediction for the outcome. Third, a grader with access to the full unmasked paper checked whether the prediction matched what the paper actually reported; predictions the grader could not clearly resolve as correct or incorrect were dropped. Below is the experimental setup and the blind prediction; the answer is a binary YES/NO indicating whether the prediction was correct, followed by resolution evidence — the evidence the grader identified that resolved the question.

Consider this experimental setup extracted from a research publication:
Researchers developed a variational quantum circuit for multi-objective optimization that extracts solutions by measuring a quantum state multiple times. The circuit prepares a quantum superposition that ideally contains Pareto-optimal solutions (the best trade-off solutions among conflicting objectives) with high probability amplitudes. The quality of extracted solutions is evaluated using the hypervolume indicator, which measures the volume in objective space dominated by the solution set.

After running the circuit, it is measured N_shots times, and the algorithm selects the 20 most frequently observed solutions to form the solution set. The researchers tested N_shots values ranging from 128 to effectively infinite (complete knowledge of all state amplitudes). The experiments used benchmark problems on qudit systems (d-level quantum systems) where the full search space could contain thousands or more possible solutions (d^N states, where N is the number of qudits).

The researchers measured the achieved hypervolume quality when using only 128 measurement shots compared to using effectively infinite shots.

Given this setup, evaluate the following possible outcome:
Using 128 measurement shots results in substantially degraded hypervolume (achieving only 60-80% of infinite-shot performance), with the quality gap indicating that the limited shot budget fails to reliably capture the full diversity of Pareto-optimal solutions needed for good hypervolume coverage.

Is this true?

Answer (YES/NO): NO